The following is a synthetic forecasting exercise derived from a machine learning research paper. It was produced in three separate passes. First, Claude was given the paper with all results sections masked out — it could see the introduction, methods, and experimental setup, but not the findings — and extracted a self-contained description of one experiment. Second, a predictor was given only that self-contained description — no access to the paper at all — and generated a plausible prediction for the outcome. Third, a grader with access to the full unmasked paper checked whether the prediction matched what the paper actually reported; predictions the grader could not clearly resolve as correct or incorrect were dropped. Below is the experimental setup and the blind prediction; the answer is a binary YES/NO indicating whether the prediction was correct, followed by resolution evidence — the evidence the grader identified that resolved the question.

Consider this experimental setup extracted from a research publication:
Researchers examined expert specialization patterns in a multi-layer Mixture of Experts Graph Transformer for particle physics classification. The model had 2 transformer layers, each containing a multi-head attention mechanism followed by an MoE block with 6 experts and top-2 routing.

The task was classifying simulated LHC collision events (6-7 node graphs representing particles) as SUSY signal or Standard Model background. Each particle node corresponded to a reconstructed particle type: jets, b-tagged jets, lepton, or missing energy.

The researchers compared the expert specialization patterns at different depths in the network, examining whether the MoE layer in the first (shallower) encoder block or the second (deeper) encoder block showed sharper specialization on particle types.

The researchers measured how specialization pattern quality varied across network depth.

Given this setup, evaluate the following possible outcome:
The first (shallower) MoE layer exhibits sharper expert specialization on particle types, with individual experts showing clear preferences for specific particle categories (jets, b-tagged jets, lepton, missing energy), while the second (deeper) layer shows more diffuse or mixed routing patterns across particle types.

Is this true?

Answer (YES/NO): YES